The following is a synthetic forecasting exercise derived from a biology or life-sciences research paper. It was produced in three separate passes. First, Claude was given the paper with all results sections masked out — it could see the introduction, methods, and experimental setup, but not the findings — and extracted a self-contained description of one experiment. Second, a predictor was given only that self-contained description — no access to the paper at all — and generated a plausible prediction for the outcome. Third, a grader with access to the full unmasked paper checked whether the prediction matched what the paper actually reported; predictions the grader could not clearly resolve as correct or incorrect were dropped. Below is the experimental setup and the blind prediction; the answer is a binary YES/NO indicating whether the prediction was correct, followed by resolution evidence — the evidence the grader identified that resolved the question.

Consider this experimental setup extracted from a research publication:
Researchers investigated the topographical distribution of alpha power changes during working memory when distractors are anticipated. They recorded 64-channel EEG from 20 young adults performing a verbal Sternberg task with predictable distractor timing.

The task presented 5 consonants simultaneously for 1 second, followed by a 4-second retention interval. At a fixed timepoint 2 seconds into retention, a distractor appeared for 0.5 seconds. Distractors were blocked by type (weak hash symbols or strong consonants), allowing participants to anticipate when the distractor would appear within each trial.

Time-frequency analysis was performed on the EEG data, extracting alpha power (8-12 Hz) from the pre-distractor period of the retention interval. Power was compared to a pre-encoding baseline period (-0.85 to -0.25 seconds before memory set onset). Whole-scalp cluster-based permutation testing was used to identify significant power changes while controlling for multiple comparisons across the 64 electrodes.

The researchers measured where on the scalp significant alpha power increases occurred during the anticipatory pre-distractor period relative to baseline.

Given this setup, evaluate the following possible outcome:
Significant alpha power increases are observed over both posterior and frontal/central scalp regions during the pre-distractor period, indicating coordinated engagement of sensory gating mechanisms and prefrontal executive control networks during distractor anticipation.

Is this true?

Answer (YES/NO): NO